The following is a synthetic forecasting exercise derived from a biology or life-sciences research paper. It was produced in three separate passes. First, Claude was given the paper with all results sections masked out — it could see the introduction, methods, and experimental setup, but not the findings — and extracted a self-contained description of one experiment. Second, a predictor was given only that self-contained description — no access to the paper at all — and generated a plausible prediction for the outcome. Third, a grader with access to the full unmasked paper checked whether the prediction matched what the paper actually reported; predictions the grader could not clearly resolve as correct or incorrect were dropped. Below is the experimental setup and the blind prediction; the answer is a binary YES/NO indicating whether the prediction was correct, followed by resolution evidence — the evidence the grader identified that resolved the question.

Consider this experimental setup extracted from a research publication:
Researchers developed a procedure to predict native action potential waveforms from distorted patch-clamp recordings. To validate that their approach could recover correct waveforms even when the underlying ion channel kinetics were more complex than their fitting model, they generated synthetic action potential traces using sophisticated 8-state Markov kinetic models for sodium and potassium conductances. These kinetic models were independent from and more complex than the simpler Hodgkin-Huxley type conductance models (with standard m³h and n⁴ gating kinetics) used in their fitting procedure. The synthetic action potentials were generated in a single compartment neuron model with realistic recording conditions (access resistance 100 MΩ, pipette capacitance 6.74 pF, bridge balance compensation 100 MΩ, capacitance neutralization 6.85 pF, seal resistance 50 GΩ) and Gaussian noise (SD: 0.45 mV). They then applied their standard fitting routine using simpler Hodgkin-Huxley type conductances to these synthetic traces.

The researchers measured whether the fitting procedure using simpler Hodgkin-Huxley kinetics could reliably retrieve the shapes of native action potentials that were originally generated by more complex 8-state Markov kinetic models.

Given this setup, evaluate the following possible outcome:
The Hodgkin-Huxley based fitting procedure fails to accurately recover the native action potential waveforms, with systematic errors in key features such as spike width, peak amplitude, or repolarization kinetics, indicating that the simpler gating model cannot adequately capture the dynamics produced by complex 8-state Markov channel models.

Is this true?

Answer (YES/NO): NO